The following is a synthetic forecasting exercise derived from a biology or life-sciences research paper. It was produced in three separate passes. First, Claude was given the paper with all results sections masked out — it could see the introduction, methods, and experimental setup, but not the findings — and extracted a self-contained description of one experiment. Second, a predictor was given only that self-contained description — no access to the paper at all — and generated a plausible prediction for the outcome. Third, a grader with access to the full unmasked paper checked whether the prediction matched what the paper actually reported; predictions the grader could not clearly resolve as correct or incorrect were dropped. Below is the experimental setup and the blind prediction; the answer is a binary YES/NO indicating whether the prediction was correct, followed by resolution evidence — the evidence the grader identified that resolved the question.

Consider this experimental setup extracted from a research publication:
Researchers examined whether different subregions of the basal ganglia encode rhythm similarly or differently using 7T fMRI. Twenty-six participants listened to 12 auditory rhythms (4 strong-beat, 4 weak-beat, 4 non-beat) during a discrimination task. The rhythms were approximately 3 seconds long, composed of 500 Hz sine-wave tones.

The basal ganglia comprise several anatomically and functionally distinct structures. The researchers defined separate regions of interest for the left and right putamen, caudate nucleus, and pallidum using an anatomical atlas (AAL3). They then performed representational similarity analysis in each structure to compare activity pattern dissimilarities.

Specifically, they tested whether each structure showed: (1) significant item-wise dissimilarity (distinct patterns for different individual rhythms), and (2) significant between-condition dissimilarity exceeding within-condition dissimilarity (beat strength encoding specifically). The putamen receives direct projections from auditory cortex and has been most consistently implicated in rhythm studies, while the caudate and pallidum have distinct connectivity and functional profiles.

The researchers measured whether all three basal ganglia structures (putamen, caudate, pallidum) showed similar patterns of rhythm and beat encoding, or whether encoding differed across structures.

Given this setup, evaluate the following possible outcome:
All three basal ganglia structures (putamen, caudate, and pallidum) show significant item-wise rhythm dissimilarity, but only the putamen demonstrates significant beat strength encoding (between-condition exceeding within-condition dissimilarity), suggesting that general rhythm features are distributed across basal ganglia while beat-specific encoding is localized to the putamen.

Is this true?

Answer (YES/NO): NO